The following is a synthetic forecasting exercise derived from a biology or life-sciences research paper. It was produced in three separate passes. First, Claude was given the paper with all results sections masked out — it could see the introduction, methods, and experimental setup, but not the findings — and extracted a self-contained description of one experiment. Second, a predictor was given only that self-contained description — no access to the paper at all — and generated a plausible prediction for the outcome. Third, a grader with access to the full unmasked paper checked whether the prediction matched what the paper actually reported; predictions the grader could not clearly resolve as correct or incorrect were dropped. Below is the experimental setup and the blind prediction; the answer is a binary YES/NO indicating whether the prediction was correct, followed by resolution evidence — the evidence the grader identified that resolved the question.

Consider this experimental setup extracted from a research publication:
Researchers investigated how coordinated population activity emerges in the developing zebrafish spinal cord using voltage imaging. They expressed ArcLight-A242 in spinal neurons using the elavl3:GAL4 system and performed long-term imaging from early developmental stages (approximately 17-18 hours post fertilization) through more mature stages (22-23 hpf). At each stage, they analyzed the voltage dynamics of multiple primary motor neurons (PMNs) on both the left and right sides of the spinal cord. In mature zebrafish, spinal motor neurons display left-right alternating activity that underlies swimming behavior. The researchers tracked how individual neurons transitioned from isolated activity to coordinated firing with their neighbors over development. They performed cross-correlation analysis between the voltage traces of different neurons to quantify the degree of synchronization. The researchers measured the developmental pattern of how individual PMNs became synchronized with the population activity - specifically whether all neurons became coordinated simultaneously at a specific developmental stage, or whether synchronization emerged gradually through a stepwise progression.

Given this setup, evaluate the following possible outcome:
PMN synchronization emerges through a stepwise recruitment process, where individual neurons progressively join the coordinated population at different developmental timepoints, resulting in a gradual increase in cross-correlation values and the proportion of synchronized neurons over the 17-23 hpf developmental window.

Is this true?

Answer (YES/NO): YES